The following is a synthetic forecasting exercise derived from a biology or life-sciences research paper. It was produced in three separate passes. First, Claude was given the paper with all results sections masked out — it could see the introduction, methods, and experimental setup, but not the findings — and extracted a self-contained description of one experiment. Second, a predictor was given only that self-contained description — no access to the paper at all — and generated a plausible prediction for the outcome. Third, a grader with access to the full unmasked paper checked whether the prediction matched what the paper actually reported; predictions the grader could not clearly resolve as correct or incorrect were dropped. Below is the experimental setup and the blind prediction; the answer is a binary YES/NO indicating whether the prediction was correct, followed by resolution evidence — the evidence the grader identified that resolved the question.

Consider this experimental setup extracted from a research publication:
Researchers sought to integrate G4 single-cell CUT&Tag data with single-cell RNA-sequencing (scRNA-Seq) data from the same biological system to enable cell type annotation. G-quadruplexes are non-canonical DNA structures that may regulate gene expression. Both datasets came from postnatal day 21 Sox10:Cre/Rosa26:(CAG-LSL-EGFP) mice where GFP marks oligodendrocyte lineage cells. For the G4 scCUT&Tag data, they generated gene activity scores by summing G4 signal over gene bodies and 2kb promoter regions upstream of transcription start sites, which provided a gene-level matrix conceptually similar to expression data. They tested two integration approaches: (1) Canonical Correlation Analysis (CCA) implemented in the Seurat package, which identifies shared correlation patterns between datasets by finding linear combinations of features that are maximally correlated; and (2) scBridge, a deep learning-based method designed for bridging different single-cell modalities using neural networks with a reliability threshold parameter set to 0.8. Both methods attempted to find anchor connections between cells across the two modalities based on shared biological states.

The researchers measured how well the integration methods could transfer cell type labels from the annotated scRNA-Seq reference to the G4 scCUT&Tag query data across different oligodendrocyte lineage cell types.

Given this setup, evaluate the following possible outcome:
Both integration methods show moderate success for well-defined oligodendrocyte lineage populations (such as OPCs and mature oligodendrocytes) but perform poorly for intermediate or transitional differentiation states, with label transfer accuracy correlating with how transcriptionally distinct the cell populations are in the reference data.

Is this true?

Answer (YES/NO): NO